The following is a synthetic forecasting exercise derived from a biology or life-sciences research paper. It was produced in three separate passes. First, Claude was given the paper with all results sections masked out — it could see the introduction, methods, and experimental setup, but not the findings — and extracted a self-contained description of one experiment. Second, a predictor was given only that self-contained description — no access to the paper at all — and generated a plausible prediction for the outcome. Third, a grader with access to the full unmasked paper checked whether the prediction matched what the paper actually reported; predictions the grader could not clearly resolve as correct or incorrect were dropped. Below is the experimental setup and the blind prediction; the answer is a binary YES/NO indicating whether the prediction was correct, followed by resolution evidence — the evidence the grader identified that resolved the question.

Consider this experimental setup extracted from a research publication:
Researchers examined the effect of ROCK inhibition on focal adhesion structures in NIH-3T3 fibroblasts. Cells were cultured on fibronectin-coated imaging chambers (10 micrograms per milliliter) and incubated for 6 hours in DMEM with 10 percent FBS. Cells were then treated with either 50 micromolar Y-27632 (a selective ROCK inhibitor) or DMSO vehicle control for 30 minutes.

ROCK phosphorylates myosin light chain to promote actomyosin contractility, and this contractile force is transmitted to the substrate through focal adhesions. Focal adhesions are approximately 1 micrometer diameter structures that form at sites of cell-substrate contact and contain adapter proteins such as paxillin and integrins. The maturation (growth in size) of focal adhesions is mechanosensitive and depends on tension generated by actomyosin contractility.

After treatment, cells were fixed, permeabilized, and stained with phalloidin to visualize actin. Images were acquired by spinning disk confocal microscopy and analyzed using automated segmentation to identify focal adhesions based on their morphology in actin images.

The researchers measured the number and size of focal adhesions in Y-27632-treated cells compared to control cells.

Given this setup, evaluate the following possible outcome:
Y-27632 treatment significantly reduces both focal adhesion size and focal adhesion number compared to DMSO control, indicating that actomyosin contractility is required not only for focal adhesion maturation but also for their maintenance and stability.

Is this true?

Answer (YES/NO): NO